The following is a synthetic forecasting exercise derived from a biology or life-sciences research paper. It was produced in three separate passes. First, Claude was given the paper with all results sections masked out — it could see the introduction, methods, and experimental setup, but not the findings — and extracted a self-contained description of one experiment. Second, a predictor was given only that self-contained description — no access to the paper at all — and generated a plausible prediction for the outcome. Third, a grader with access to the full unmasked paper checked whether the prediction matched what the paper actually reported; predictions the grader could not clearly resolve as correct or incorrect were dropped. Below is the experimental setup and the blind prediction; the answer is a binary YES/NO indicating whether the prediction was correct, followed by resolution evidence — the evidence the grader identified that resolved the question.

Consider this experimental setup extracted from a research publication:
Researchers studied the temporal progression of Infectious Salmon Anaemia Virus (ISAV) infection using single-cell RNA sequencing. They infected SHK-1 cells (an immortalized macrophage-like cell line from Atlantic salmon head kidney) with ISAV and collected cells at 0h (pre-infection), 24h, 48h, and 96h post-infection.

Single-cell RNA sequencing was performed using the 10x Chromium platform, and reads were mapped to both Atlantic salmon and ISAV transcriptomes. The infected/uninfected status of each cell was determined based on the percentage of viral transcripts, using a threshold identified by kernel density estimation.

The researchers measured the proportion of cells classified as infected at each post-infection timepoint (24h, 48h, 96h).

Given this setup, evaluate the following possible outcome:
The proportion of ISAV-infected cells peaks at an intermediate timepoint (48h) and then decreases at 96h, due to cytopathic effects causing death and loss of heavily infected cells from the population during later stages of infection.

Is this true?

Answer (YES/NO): NO